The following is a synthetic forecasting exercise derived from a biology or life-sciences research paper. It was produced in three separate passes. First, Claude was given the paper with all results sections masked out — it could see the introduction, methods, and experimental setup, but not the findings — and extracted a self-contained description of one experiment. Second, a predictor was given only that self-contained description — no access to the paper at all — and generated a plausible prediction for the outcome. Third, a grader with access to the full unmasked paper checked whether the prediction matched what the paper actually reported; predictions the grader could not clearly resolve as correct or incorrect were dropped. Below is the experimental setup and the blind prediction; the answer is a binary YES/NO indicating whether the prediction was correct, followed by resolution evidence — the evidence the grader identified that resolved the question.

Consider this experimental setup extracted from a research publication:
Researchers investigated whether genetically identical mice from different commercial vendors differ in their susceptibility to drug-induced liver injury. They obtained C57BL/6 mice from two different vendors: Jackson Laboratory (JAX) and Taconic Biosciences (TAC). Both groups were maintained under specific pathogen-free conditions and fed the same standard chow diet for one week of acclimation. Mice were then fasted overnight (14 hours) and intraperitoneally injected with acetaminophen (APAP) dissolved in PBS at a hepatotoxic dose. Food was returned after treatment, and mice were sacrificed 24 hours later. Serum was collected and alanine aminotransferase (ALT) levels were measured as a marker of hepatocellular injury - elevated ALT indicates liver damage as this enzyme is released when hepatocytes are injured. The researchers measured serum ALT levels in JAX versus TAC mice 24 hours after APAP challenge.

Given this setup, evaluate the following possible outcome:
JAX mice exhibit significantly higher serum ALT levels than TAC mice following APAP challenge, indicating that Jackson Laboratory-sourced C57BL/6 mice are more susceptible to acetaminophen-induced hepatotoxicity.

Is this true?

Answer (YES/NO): NO